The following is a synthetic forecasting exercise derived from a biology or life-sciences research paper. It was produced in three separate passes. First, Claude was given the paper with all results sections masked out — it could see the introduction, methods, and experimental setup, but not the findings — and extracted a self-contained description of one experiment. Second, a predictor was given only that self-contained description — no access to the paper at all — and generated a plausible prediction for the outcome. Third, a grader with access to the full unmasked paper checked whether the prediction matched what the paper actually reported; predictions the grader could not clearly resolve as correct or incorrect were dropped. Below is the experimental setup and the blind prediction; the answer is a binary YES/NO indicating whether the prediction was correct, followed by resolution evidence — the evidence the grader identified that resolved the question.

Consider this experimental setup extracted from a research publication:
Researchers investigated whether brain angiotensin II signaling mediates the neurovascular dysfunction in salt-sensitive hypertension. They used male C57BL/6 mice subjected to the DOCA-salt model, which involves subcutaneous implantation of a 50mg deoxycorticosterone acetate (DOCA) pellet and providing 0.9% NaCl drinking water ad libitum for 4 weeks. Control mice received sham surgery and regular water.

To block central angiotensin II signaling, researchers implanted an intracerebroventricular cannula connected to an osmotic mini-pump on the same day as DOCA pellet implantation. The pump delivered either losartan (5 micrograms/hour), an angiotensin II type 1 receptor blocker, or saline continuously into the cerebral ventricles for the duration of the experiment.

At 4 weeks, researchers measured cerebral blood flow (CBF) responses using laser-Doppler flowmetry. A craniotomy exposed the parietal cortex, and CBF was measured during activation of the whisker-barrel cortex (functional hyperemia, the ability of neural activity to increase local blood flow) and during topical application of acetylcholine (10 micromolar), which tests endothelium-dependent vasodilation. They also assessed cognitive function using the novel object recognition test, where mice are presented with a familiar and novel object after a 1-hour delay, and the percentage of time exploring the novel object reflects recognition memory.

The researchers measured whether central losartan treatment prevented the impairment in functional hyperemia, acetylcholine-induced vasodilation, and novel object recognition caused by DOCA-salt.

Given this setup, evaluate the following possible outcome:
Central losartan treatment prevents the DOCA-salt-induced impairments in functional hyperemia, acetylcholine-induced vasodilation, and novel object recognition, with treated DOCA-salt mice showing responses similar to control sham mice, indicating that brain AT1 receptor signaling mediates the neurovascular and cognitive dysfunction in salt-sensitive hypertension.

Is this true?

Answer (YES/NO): NO